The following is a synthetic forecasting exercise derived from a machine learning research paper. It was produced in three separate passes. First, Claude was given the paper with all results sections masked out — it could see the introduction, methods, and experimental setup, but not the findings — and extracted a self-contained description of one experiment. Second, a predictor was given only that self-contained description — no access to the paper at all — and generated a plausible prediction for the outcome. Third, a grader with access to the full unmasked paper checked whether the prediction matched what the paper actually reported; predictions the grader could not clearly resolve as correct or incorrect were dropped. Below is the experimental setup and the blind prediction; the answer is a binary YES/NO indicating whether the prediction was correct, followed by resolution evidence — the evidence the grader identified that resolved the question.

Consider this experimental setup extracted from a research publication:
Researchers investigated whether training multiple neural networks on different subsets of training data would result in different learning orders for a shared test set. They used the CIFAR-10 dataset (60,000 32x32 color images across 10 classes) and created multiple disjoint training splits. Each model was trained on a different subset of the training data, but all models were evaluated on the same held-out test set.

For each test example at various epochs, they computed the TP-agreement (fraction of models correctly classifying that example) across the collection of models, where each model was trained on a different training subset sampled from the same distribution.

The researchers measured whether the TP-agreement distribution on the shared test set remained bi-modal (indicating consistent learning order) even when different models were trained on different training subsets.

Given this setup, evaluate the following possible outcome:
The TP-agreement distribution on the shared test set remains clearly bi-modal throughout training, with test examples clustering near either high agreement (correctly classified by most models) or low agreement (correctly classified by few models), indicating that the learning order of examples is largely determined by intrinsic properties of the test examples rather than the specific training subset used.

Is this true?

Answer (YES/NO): YES